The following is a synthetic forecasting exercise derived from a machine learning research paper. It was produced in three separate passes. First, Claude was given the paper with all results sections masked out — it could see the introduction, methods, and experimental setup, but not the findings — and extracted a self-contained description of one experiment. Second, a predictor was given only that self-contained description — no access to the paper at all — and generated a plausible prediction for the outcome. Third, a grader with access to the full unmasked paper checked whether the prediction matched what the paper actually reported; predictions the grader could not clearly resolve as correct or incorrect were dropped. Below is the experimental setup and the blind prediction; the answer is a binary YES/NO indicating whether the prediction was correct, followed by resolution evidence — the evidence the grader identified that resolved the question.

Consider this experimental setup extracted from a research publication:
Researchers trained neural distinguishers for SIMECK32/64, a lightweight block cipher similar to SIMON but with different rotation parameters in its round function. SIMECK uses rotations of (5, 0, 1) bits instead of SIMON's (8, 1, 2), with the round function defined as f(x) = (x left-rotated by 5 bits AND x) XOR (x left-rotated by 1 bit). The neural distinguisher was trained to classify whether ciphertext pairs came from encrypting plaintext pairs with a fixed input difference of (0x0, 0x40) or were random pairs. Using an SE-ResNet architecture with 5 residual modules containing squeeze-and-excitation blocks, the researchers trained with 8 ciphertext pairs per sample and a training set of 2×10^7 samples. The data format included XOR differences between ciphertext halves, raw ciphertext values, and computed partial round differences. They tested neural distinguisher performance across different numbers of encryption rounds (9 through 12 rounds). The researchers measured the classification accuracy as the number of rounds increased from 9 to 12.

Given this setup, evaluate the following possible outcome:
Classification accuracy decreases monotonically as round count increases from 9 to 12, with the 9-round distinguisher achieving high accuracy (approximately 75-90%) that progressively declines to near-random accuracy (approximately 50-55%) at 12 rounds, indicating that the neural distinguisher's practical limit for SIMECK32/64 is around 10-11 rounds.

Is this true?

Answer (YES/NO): NO